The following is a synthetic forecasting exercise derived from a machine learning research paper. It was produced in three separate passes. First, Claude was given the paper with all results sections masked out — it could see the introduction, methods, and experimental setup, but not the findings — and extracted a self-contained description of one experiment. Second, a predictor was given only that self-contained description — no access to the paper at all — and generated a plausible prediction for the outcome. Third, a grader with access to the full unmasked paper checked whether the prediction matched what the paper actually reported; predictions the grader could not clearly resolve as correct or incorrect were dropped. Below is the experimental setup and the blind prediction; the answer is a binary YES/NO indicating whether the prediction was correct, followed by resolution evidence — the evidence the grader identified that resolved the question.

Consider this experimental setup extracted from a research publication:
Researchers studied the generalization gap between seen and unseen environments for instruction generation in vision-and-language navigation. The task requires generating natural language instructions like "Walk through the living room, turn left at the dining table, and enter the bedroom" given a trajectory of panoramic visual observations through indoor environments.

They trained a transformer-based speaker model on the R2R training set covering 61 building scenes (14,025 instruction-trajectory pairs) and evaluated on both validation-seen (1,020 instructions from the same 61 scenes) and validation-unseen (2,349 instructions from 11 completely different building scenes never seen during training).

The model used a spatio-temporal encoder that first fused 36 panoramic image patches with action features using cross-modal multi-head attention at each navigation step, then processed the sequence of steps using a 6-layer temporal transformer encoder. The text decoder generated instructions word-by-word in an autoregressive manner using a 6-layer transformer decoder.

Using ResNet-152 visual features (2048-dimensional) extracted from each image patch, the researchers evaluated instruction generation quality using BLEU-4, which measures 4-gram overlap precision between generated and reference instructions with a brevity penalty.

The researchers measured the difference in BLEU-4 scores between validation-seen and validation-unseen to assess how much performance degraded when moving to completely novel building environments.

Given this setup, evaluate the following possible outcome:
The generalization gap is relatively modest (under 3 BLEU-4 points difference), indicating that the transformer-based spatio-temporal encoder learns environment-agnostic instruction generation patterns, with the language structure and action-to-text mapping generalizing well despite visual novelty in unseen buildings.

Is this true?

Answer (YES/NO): YES